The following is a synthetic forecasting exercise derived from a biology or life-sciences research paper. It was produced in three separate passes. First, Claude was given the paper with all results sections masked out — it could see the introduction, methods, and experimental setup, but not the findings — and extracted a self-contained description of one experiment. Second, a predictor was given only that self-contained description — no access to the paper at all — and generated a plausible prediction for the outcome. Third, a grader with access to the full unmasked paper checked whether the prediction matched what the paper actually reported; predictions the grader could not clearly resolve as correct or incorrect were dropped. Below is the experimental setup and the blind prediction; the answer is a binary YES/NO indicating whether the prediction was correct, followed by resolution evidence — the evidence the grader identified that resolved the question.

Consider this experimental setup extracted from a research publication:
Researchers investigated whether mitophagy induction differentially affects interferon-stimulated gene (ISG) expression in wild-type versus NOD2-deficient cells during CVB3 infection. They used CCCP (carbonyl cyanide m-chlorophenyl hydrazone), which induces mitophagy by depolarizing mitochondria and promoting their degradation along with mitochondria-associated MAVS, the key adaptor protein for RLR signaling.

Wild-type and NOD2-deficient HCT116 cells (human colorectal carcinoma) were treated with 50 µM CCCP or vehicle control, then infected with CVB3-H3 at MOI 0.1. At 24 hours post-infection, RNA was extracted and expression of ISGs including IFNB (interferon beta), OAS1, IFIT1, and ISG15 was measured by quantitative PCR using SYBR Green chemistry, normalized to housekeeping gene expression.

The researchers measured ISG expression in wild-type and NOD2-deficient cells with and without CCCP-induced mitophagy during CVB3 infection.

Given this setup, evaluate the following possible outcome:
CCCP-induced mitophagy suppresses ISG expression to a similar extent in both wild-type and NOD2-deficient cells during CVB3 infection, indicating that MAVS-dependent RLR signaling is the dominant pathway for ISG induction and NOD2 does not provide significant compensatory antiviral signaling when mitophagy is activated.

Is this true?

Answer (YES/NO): NO